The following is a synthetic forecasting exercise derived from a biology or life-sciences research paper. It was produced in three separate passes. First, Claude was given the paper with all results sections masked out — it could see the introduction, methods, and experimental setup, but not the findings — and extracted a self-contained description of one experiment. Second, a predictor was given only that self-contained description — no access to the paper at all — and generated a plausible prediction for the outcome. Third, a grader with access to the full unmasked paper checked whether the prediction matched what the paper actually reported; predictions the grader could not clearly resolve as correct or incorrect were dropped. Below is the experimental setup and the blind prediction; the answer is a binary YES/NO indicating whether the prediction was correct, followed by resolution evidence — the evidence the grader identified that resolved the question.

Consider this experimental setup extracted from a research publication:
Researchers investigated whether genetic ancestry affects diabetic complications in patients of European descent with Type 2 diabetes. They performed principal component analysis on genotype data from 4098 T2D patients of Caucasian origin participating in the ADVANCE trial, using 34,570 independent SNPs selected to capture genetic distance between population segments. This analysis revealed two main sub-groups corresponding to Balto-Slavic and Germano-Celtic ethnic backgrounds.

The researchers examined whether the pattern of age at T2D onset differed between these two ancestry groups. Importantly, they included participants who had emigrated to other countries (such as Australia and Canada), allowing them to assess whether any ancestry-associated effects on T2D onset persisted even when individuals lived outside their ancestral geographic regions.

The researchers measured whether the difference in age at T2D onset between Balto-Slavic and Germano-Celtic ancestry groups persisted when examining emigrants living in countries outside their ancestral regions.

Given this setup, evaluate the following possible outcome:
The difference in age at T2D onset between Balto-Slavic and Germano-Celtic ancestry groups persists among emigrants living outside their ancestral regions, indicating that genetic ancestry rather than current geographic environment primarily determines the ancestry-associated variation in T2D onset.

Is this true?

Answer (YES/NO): YES